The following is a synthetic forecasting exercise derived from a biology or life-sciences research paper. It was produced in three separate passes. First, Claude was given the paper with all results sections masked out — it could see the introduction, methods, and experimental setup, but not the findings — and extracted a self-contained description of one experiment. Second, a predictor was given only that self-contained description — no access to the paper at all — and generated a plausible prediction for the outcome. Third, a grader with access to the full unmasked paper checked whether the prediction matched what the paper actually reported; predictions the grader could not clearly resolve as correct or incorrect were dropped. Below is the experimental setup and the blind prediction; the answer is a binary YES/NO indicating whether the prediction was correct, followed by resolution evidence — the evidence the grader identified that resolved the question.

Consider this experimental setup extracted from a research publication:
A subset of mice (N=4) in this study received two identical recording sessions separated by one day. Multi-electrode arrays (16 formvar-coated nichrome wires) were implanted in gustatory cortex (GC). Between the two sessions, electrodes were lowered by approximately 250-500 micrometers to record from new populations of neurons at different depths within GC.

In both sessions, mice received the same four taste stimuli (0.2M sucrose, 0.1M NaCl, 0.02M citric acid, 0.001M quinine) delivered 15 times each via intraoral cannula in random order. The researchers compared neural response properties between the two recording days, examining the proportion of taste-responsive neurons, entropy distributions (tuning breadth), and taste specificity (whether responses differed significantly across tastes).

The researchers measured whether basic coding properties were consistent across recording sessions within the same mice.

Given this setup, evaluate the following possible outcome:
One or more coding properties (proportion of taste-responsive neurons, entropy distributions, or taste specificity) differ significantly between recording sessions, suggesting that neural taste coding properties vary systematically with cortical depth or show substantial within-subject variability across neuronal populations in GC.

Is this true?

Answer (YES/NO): NO